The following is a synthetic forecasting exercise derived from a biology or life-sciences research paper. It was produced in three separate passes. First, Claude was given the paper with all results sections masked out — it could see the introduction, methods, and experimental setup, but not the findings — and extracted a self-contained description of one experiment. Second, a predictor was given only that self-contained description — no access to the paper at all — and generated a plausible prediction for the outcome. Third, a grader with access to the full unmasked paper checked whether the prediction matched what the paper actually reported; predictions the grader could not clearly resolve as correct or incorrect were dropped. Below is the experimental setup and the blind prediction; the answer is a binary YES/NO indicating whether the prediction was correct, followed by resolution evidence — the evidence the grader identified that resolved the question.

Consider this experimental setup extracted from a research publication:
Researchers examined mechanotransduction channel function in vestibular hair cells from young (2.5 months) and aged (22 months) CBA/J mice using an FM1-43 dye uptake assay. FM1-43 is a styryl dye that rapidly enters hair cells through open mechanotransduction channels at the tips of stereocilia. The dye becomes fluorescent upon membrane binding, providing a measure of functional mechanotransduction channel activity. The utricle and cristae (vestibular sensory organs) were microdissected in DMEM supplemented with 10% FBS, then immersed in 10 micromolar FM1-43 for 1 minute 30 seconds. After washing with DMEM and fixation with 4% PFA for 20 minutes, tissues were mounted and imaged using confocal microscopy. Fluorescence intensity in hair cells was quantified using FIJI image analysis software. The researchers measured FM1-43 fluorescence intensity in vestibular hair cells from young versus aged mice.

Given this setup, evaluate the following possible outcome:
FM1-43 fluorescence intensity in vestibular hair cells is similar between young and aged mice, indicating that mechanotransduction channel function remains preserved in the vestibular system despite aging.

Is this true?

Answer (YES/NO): NO